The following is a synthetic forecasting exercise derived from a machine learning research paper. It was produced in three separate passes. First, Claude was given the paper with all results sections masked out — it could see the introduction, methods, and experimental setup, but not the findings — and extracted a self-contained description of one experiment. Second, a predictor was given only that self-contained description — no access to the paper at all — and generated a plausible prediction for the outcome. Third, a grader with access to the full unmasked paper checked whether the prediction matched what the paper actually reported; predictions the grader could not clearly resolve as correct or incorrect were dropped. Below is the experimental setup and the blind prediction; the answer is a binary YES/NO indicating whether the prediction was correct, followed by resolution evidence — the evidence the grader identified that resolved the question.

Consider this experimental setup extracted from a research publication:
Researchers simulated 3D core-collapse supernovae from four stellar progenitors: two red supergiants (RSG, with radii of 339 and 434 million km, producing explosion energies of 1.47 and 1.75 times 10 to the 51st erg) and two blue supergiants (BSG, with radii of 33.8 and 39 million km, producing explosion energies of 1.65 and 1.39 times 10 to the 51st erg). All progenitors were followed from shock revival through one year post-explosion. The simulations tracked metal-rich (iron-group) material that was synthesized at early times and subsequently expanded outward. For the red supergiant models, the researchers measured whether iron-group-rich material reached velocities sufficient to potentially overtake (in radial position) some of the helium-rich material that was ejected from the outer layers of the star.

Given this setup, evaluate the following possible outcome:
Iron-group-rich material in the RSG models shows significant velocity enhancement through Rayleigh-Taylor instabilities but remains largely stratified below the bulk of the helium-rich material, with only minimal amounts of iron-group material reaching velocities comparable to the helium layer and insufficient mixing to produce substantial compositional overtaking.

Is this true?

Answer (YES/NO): NO